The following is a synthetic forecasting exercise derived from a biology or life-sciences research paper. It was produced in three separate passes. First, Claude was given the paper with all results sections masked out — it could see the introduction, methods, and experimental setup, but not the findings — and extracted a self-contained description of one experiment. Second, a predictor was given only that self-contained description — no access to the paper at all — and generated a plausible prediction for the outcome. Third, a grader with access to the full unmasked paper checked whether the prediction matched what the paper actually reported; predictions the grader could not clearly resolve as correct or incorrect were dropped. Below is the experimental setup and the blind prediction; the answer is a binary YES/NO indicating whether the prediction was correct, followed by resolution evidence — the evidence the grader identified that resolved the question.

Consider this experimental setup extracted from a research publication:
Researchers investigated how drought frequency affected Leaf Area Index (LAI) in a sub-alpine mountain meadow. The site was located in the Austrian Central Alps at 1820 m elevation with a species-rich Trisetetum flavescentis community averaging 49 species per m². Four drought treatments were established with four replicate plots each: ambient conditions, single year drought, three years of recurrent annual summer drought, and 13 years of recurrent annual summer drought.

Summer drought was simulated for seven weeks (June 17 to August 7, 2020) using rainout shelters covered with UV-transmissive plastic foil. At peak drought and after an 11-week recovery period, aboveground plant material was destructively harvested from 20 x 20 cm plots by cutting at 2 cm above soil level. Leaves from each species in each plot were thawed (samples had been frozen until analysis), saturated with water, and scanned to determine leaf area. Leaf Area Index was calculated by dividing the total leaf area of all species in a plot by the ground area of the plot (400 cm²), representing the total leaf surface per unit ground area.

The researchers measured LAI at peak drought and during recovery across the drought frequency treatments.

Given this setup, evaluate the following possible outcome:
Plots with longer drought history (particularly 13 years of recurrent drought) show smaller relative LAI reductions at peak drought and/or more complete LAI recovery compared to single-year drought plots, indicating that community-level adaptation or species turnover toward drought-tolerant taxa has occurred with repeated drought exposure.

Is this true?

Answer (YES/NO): NO